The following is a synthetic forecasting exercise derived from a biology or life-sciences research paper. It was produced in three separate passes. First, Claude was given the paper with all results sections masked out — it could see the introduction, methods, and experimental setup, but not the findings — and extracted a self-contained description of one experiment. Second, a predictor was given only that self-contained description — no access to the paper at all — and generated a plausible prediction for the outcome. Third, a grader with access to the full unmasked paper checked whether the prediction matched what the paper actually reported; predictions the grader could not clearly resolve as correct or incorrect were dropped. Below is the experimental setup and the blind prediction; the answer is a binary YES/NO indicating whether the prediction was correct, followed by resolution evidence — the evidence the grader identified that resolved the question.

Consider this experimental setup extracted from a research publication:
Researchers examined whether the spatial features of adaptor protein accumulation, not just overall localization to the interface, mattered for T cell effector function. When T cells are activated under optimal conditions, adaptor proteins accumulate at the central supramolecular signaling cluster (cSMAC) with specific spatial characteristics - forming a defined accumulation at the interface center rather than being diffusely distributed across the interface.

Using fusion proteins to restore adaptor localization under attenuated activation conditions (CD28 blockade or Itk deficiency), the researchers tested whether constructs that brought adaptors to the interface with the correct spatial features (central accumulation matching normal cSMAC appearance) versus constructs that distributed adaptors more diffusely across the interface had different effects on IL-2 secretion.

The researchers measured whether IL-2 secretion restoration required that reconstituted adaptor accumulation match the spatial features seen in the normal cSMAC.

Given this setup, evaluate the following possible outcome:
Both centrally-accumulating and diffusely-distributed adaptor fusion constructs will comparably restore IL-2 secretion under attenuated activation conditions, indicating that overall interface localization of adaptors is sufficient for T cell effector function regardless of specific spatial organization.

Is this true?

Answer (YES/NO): NO